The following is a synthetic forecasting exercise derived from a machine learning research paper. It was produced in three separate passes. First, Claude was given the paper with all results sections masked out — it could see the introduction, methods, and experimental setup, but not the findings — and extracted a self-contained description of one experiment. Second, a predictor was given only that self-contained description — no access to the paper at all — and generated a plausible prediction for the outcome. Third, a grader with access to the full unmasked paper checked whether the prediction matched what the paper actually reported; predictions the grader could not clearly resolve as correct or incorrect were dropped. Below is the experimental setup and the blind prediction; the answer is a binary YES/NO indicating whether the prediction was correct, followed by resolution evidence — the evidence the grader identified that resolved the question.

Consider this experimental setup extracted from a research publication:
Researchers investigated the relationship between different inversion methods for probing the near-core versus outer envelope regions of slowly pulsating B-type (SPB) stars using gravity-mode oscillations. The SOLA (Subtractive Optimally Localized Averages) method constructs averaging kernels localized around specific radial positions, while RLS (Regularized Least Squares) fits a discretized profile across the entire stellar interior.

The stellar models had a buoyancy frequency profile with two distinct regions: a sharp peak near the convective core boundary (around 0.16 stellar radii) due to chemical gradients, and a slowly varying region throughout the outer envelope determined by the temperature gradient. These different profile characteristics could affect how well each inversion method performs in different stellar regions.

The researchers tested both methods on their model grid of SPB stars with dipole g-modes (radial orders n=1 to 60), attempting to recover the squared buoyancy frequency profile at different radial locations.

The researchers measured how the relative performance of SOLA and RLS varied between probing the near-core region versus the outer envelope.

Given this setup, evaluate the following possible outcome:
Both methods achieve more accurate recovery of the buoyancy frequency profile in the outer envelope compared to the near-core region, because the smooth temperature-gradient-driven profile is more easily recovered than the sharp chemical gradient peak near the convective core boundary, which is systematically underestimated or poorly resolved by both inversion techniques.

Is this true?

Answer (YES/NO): NO